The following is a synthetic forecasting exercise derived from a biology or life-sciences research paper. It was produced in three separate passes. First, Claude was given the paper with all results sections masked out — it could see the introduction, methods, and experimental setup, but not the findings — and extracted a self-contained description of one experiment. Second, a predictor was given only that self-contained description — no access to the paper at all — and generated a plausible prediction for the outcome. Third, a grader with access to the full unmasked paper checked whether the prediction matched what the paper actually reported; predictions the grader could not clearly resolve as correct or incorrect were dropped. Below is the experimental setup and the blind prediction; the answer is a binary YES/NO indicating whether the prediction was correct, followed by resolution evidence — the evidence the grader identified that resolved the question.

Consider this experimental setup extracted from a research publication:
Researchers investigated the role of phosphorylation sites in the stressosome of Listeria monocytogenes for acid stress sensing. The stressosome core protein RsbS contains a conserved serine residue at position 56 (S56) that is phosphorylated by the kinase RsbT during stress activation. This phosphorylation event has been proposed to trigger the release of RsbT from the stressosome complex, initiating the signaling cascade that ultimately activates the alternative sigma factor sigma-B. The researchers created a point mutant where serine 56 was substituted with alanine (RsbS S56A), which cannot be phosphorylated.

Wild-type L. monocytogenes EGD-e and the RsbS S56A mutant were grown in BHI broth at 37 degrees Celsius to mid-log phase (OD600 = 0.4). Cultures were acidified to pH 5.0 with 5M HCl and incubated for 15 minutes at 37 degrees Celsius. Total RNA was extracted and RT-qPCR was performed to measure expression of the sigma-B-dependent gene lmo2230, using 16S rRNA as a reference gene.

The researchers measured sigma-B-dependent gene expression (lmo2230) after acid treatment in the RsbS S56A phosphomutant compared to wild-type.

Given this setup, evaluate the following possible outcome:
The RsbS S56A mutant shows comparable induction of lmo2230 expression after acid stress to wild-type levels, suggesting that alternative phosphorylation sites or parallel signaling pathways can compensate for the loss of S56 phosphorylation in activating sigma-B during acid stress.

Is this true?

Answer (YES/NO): NO